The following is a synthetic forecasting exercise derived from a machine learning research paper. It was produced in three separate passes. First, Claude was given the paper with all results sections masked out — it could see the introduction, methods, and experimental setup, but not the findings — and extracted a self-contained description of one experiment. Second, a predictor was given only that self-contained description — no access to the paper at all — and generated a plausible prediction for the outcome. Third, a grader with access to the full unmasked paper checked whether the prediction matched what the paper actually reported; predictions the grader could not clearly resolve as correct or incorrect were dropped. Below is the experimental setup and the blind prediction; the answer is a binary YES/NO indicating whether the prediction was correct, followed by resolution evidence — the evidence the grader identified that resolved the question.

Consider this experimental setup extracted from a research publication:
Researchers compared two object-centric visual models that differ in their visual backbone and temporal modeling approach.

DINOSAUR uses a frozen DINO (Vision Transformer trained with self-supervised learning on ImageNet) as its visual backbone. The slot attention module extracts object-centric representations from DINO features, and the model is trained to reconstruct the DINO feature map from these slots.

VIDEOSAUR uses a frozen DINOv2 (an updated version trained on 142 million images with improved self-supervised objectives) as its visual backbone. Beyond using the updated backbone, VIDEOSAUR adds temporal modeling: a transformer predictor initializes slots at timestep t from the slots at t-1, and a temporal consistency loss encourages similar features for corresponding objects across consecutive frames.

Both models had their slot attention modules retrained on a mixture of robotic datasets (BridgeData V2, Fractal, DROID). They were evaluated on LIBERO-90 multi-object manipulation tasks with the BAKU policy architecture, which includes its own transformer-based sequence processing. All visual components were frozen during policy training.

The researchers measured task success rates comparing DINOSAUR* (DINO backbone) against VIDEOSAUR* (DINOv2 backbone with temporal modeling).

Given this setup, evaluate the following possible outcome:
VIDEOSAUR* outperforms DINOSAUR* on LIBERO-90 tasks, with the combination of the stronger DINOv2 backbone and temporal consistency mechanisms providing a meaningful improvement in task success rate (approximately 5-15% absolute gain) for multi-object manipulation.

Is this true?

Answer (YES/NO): YES